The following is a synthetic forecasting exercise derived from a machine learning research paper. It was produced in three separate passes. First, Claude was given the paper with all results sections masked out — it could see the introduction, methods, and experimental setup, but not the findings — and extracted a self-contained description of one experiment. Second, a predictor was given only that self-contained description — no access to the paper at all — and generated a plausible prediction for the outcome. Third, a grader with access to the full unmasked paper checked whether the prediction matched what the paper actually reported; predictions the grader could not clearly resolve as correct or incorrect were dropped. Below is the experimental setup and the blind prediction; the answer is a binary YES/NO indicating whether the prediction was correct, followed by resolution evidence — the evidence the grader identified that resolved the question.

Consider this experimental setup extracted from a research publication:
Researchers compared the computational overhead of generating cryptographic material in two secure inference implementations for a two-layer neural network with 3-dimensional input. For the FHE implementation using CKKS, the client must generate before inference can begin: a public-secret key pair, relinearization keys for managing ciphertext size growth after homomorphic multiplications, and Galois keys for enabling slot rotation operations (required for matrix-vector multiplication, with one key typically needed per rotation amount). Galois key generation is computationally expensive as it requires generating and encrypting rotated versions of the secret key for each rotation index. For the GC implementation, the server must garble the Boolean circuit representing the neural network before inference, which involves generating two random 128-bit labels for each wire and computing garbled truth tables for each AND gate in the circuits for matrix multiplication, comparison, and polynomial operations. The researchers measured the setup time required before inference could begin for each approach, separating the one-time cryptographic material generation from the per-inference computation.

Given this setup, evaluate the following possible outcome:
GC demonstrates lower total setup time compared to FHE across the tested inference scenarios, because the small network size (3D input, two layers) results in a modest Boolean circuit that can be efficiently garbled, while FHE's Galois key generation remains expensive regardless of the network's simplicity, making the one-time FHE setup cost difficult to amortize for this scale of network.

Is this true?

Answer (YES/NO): YES